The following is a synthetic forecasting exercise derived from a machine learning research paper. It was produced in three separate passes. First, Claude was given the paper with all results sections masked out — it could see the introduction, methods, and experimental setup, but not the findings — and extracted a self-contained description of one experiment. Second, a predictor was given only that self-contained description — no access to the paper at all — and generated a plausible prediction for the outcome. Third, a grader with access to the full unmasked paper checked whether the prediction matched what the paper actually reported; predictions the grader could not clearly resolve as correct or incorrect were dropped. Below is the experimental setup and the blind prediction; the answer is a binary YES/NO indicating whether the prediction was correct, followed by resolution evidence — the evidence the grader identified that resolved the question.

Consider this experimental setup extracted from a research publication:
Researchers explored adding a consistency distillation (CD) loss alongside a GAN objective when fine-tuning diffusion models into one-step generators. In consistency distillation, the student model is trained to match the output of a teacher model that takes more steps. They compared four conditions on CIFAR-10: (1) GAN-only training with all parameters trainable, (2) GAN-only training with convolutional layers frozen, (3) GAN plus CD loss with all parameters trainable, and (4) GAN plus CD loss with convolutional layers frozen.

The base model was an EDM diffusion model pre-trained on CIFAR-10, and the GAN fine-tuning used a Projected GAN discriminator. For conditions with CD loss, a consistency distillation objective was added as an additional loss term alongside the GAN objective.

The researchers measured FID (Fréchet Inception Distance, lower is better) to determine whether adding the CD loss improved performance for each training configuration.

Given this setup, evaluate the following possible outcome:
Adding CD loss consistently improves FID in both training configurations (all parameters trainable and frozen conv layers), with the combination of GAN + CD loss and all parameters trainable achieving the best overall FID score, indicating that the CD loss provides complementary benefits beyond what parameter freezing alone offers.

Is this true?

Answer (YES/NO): NO